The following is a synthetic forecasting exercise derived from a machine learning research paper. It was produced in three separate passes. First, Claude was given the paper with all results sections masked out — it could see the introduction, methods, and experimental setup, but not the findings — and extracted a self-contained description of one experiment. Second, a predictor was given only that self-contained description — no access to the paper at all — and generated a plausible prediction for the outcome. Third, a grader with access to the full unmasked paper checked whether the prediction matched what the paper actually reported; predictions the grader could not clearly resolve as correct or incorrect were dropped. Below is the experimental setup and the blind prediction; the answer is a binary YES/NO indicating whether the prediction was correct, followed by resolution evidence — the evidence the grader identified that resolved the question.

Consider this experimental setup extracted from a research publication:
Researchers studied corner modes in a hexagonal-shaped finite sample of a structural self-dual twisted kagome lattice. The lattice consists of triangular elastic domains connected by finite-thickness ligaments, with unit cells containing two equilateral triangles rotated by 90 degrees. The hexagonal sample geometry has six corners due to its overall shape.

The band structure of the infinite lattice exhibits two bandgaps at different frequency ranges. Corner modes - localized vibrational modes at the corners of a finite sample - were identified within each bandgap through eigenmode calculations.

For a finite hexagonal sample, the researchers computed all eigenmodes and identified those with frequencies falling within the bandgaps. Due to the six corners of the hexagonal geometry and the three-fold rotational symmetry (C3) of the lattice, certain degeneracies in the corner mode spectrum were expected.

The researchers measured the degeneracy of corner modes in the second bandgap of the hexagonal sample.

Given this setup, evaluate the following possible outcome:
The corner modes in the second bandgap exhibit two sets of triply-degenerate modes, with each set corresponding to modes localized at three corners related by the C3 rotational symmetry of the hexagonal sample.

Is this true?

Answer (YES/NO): NO